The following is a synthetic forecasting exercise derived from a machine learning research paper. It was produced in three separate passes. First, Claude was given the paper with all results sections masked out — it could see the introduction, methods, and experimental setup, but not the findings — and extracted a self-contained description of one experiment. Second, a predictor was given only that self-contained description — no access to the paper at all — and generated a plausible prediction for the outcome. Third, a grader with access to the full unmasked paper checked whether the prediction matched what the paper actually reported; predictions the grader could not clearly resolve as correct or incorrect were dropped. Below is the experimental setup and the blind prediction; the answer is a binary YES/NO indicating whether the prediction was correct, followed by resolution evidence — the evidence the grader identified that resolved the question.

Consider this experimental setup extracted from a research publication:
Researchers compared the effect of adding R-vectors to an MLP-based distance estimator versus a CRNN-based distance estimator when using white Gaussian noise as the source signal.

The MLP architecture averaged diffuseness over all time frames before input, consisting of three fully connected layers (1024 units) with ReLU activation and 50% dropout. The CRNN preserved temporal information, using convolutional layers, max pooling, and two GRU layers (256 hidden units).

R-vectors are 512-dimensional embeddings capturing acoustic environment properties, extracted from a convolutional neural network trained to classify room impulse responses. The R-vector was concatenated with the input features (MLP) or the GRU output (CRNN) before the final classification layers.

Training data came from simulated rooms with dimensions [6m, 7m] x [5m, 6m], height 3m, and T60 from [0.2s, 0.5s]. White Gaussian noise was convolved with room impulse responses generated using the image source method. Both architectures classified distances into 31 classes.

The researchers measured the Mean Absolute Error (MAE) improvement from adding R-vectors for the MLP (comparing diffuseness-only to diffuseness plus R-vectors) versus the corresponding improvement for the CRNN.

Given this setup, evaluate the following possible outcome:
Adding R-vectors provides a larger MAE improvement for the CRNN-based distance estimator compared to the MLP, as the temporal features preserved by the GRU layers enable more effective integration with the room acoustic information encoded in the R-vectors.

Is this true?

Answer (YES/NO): NO